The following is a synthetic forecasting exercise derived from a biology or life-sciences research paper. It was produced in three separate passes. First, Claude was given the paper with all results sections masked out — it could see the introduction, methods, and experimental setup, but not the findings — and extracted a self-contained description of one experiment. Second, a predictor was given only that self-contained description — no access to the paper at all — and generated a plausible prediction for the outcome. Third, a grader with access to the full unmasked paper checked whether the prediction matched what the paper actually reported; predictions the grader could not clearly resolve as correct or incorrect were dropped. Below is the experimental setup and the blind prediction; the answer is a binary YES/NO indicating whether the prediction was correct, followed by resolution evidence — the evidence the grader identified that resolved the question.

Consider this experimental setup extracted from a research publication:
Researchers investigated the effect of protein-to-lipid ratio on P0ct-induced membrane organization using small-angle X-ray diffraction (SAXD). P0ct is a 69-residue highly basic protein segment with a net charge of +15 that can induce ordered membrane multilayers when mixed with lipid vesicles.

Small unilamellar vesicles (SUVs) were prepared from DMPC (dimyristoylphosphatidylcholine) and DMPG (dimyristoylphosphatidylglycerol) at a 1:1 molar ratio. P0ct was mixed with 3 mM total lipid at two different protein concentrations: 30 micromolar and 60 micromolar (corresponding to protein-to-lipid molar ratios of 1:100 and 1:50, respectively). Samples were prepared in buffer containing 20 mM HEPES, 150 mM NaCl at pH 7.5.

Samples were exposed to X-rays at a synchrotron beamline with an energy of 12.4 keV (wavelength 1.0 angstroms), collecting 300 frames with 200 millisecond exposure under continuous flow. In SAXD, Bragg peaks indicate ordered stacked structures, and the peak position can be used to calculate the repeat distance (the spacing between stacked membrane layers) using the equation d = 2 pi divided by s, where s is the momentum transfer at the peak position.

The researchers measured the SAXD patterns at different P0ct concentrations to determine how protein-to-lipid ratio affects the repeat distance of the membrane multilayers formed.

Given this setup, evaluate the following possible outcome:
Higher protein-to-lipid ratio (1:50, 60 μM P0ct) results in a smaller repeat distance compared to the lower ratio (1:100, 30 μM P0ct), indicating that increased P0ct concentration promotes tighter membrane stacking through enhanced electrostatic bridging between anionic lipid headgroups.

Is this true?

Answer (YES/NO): NO